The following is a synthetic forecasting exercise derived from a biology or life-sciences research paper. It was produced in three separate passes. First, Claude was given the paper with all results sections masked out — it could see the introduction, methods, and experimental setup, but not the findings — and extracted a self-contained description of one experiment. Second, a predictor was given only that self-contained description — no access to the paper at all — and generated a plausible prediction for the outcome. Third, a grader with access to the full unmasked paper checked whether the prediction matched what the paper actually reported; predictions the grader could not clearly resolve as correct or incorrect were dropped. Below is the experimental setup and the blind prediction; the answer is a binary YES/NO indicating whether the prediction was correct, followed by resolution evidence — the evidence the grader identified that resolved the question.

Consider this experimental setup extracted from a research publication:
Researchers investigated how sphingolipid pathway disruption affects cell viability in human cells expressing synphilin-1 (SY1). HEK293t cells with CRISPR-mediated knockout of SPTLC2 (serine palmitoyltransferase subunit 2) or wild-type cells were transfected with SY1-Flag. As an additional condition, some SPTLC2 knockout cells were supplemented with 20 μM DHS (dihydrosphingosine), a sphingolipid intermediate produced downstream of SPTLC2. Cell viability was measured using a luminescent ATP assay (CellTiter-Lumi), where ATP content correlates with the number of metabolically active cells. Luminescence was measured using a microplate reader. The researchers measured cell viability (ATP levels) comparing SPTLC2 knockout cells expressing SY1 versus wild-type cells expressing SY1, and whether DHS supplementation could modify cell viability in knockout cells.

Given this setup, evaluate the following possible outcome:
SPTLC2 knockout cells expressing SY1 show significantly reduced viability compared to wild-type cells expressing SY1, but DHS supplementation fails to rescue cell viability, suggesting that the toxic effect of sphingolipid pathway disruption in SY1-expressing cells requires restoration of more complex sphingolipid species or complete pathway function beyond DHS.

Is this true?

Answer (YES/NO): NO